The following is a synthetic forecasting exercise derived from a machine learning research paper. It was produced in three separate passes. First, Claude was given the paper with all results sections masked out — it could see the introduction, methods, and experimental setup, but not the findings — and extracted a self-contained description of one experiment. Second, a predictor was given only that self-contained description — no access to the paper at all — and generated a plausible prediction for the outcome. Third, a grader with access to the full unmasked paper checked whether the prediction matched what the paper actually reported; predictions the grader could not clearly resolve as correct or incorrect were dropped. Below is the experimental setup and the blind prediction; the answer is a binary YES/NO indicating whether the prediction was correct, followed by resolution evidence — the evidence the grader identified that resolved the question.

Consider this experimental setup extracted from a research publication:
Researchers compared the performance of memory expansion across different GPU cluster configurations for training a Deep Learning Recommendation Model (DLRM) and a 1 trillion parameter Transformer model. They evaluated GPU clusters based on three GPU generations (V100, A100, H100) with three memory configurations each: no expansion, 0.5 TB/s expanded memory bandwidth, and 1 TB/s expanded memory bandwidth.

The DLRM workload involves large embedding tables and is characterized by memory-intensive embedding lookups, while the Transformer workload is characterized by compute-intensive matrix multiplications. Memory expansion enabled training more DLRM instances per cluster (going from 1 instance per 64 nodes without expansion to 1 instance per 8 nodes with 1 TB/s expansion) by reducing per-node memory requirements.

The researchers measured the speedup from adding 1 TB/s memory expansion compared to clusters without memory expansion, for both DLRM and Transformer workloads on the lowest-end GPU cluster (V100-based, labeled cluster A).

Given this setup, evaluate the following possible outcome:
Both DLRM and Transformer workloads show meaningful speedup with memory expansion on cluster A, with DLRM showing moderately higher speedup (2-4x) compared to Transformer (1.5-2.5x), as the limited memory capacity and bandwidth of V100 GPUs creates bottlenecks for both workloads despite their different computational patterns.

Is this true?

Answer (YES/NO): NO